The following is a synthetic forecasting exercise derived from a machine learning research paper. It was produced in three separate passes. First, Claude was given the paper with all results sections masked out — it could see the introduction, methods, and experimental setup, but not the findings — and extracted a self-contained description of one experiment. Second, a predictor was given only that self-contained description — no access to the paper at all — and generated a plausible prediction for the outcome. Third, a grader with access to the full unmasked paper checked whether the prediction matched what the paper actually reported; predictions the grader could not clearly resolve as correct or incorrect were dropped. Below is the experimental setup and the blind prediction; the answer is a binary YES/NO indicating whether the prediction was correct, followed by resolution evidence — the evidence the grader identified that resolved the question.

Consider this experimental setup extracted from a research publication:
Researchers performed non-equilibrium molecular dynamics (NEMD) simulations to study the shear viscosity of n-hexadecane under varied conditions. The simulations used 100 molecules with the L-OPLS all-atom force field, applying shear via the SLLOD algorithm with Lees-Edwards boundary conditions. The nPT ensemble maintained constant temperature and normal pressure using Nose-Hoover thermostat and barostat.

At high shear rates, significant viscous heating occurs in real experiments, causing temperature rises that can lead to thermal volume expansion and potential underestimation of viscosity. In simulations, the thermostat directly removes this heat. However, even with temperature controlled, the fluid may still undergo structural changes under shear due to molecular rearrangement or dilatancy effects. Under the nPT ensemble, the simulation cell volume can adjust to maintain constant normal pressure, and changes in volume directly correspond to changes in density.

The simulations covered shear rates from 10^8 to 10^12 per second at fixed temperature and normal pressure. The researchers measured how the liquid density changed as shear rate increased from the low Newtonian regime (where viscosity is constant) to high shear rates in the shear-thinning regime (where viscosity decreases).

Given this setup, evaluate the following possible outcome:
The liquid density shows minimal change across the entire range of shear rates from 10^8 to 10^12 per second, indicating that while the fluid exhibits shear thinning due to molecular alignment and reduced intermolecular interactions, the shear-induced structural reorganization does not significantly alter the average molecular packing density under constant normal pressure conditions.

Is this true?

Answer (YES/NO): NO